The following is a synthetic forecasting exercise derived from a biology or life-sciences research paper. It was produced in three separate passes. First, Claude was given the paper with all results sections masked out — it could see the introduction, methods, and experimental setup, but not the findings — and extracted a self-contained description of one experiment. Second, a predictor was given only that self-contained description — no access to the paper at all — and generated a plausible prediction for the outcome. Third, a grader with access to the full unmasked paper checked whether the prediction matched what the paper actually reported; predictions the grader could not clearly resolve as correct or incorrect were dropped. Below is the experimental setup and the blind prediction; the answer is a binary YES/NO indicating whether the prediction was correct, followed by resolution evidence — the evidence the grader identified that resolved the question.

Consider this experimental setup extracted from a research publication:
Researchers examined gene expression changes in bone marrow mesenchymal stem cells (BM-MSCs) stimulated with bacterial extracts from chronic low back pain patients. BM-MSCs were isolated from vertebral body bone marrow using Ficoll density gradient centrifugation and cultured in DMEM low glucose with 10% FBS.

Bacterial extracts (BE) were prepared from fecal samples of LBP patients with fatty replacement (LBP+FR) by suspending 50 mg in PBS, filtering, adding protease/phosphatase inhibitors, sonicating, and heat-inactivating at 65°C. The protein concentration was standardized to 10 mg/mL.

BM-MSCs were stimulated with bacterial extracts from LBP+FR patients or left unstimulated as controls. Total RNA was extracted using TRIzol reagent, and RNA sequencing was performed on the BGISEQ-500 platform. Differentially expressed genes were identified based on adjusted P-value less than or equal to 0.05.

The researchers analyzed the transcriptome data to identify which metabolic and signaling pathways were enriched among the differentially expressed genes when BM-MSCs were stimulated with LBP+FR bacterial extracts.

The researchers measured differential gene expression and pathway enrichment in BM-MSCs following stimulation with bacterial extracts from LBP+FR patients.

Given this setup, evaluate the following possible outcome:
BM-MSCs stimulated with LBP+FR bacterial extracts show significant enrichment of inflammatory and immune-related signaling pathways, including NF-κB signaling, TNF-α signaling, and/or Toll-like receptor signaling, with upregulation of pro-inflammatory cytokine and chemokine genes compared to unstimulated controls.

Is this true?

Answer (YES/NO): YES